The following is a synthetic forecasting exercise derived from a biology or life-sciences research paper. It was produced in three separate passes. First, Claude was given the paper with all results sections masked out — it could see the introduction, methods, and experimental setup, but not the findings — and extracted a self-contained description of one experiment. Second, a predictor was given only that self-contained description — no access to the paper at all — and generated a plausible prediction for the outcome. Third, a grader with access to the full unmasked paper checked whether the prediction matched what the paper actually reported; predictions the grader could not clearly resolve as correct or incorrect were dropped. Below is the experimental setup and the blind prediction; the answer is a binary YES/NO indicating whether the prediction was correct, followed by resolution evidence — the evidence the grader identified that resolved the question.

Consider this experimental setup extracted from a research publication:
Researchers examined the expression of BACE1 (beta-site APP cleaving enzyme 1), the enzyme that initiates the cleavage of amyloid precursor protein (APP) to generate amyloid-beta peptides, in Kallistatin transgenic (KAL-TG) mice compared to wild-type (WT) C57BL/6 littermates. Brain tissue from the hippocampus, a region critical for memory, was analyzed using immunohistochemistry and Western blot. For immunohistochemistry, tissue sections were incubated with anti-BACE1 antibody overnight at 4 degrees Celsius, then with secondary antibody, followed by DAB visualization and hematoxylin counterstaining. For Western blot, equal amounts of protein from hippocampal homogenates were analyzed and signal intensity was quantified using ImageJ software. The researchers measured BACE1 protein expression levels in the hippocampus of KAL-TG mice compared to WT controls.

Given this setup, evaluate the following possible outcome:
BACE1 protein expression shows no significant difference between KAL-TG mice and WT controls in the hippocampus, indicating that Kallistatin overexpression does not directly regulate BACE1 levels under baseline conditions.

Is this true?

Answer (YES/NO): NO